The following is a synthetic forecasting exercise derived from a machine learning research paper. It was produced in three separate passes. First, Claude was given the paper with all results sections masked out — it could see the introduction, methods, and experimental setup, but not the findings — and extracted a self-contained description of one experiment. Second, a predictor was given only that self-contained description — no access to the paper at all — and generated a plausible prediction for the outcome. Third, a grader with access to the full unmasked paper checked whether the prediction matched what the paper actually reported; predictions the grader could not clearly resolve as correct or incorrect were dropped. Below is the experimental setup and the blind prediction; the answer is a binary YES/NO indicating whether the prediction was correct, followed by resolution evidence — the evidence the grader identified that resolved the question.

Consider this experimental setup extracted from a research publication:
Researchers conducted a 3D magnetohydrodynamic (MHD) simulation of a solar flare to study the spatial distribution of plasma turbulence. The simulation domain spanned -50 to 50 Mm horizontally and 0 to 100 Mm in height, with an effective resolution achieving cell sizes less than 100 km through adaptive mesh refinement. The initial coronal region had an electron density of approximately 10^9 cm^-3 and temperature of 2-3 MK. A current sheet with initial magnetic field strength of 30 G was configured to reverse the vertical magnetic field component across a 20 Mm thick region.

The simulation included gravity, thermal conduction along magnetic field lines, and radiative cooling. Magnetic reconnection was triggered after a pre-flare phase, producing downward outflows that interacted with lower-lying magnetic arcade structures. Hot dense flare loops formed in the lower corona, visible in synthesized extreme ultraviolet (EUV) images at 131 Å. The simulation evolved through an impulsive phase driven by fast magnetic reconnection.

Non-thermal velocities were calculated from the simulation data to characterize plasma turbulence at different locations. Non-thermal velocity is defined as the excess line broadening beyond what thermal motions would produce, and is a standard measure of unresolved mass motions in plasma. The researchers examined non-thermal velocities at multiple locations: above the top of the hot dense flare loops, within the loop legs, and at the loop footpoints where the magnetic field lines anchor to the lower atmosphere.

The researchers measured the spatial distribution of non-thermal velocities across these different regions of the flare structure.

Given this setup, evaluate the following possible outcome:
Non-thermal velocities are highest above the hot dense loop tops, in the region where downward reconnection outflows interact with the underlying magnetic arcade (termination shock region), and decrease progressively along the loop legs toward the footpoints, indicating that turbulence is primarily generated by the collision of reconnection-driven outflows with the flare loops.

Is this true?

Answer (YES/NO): YES